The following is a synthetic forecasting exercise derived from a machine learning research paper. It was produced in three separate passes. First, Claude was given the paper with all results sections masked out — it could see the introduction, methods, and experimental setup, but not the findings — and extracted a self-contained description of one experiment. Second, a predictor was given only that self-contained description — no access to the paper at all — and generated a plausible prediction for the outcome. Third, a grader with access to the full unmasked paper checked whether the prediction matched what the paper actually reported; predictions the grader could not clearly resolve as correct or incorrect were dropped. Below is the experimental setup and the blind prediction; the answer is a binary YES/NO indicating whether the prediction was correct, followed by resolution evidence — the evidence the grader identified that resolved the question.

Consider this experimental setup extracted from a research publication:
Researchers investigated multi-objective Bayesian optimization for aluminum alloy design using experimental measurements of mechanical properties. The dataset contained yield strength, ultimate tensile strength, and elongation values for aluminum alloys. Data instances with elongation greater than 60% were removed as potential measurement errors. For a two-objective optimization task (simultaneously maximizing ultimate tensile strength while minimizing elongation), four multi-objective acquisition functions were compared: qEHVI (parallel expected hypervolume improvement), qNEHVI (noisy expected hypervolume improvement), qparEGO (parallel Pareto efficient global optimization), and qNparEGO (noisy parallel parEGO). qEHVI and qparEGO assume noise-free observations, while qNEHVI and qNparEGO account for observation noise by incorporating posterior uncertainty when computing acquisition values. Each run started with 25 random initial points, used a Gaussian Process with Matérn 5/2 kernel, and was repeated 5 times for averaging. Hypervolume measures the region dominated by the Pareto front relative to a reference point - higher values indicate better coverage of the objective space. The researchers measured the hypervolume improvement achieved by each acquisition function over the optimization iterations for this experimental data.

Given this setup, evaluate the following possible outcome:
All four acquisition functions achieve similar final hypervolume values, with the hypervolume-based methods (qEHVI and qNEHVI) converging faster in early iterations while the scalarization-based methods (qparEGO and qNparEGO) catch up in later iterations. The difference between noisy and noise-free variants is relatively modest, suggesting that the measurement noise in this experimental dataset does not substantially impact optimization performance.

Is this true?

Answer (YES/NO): NO